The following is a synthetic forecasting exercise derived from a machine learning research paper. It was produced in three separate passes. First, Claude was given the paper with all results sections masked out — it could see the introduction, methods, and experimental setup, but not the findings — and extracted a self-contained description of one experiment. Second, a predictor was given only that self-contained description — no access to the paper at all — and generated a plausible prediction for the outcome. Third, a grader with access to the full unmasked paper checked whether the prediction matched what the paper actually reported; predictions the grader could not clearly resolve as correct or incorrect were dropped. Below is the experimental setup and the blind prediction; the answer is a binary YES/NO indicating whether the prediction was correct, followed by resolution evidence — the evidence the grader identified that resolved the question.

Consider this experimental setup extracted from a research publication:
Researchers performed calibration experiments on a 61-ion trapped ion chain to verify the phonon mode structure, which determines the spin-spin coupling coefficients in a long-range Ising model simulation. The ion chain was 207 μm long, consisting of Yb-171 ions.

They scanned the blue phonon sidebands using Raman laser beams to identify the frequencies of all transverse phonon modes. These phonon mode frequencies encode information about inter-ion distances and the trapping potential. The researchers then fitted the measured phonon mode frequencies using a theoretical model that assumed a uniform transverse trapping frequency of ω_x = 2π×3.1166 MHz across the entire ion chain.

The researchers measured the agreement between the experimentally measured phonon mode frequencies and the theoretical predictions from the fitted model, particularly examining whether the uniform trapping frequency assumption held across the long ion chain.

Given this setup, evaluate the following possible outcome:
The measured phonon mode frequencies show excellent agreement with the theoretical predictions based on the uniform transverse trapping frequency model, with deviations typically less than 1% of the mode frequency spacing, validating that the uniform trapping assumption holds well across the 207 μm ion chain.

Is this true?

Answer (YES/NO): NO